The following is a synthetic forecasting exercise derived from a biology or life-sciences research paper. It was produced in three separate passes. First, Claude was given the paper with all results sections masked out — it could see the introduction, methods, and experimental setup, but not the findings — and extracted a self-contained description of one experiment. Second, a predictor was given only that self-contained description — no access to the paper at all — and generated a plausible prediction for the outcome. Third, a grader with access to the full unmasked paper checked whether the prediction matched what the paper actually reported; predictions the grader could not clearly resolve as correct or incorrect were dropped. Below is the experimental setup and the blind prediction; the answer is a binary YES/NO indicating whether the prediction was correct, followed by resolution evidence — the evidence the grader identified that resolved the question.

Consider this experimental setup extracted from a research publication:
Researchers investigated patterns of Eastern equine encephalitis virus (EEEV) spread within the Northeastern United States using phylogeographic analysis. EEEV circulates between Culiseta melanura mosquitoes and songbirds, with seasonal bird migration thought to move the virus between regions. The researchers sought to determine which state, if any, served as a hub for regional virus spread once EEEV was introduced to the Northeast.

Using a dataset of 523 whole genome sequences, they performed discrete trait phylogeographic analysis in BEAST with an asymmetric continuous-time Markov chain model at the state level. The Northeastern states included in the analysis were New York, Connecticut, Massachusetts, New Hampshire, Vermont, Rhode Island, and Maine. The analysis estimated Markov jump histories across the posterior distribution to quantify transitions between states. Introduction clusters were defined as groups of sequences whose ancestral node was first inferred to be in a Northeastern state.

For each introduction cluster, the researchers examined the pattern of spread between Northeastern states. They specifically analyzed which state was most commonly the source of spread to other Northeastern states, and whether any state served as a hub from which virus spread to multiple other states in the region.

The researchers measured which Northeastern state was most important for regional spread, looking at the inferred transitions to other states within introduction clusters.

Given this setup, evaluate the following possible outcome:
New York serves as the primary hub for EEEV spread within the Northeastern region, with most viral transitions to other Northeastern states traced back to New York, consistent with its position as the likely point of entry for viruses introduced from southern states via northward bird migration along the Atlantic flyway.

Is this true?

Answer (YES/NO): NO